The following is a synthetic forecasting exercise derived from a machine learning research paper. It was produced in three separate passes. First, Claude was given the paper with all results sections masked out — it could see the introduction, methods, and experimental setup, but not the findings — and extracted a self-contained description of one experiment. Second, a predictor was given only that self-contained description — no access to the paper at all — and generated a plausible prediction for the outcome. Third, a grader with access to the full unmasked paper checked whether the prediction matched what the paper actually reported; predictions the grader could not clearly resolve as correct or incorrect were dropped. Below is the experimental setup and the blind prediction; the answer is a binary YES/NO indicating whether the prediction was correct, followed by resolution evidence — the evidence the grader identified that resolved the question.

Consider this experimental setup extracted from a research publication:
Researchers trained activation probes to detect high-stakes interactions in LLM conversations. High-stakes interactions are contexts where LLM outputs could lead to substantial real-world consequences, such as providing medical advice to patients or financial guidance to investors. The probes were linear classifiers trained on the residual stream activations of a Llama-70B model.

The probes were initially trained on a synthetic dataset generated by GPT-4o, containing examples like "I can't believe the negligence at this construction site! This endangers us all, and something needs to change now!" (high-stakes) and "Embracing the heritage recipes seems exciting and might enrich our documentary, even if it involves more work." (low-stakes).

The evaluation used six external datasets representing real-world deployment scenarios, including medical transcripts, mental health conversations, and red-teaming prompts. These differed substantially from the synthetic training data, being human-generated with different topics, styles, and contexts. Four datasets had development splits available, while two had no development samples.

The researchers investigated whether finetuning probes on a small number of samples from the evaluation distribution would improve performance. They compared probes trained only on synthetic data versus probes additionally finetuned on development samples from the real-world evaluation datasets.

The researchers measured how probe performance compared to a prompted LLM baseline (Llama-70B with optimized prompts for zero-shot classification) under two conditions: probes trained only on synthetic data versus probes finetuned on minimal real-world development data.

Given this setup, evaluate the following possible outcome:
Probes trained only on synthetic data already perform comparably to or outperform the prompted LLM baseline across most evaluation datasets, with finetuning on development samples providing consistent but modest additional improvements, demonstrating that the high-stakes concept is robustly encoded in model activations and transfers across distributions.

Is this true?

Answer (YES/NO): NO